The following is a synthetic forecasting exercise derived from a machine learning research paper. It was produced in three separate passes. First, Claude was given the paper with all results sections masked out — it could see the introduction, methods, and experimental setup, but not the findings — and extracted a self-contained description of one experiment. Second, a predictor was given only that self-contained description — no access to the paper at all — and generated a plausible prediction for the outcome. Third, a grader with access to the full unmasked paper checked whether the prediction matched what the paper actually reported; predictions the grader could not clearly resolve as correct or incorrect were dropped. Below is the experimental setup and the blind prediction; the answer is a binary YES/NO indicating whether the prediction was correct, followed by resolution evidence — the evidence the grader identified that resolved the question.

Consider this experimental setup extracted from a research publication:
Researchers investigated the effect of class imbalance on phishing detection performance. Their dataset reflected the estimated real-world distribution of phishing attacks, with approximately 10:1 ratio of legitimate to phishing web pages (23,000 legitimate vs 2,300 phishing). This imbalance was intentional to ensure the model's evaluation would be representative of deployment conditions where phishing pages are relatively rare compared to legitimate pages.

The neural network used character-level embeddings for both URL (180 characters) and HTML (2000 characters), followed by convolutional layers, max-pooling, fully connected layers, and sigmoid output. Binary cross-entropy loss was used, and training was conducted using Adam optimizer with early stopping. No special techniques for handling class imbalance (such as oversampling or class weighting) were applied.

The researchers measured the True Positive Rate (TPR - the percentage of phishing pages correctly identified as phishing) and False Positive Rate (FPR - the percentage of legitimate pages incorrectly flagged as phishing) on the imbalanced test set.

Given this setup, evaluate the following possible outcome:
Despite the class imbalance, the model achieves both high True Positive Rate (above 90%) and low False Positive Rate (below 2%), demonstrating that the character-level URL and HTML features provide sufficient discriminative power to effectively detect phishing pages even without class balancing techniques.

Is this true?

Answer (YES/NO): NO